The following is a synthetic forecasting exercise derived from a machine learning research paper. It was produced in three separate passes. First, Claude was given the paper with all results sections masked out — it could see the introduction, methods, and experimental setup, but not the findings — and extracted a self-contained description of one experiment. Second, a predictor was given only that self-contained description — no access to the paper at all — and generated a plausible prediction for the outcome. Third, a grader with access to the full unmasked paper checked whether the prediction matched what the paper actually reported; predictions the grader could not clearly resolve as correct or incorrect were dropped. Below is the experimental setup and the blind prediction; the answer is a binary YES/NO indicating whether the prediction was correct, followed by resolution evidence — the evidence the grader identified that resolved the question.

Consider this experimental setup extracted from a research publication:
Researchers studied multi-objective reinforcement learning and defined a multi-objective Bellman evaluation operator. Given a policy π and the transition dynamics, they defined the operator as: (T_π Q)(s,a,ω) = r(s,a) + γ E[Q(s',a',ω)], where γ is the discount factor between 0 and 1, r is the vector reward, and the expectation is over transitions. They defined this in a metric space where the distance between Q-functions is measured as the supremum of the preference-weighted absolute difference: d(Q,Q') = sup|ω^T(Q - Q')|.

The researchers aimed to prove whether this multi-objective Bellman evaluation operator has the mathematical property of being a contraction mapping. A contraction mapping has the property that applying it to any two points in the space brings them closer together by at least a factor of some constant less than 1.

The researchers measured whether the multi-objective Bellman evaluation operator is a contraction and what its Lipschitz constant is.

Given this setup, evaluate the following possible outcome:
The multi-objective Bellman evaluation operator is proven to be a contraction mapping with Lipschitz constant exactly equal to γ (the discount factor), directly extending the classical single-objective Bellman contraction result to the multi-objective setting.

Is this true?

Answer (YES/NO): YES